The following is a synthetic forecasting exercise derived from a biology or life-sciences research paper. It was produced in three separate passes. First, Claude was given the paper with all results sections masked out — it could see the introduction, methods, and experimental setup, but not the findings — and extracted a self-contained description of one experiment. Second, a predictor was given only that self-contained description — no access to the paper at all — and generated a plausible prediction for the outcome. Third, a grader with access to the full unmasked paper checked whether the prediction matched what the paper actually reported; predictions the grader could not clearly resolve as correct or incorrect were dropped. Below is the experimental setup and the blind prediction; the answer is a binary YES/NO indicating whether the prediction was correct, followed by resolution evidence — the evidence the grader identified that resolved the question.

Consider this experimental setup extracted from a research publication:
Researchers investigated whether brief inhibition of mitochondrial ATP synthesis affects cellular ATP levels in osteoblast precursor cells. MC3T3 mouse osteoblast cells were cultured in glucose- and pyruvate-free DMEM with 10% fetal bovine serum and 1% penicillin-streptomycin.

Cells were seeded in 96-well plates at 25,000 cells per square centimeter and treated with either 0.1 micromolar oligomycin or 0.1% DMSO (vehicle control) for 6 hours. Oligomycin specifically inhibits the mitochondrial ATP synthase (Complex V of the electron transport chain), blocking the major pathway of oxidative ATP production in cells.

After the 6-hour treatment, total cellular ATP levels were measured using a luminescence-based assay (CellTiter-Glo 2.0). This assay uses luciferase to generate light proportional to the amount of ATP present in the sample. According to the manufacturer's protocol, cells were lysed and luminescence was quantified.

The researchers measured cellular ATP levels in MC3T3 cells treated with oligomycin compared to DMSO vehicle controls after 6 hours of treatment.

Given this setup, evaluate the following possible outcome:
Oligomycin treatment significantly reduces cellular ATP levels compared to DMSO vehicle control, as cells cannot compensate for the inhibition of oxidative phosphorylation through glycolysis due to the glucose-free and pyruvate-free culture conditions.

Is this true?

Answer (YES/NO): YES